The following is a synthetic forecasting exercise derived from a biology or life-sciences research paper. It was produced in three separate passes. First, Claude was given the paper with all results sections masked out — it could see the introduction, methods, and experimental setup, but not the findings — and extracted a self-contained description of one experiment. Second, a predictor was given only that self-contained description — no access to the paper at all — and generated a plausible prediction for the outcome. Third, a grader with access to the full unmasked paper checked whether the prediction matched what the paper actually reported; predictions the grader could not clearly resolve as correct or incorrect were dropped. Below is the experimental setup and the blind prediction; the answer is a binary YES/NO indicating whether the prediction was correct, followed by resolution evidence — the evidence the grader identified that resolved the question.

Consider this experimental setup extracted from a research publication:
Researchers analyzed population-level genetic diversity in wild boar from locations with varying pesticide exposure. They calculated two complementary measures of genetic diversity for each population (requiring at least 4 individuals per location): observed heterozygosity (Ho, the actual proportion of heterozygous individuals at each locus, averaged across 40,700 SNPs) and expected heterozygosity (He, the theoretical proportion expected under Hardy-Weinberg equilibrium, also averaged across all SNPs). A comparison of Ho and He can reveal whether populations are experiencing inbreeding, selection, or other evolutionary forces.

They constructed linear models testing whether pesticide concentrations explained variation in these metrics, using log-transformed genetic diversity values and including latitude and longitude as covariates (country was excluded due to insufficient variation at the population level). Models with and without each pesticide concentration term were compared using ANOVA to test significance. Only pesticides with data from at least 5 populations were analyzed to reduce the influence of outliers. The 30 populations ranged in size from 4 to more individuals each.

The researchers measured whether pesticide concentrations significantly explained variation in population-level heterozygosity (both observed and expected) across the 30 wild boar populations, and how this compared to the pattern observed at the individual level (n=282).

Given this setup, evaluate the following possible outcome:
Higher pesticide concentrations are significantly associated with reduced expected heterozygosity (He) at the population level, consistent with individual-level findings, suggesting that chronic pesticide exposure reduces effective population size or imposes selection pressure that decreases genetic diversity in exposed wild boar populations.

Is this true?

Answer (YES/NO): NO